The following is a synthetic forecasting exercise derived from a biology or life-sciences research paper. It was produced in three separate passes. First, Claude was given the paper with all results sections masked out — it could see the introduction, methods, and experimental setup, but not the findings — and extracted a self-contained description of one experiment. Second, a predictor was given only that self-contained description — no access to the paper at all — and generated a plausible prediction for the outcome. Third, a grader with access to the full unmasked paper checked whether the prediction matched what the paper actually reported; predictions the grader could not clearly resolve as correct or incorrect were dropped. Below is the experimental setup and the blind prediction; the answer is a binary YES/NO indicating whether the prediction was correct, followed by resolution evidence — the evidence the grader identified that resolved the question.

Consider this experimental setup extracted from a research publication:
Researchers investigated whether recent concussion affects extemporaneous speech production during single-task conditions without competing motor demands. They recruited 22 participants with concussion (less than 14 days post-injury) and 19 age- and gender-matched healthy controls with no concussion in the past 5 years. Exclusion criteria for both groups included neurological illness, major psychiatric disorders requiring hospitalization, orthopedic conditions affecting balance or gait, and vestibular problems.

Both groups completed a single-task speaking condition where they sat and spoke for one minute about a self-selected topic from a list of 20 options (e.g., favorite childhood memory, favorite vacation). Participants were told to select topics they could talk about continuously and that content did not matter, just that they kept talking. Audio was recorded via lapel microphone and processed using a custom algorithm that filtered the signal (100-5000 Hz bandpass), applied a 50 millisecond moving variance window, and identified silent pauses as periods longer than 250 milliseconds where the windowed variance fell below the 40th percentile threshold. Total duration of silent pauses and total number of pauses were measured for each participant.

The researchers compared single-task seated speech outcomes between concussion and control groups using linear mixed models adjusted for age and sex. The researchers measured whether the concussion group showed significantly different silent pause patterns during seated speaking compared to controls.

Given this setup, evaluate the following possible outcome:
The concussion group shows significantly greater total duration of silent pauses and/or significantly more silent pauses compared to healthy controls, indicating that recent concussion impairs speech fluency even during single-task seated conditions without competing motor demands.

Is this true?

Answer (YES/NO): NO